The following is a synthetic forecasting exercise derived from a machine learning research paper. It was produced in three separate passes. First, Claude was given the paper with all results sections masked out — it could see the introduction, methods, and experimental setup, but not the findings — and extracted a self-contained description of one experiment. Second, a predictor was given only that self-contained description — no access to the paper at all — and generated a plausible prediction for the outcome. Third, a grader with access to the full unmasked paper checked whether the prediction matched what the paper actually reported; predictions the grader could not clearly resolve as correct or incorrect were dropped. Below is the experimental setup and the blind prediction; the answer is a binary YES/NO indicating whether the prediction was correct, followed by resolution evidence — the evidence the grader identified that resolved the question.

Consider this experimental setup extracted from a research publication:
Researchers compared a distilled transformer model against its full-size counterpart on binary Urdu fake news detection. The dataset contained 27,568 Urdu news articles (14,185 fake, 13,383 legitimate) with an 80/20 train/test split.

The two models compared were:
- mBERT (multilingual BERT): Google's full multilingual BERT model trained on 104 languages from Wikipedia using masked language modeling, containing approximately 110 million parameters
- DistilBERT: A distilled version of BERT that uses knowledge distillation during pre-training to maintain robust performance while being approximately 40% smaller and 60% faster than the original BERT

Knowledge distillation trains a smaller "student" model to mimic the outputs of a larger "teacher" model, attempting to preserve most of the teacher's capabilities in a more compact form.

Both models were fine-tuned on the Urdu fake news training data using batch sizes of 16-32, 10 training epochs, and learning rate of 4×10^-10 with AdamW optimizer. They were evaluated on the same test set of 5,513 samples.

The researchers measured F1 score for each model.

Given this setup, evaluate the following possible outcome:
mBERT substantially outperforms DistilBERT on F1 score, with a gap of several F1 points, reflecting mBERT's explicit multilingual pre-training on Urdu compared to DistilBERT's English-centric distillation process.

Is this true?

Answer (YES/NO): NO